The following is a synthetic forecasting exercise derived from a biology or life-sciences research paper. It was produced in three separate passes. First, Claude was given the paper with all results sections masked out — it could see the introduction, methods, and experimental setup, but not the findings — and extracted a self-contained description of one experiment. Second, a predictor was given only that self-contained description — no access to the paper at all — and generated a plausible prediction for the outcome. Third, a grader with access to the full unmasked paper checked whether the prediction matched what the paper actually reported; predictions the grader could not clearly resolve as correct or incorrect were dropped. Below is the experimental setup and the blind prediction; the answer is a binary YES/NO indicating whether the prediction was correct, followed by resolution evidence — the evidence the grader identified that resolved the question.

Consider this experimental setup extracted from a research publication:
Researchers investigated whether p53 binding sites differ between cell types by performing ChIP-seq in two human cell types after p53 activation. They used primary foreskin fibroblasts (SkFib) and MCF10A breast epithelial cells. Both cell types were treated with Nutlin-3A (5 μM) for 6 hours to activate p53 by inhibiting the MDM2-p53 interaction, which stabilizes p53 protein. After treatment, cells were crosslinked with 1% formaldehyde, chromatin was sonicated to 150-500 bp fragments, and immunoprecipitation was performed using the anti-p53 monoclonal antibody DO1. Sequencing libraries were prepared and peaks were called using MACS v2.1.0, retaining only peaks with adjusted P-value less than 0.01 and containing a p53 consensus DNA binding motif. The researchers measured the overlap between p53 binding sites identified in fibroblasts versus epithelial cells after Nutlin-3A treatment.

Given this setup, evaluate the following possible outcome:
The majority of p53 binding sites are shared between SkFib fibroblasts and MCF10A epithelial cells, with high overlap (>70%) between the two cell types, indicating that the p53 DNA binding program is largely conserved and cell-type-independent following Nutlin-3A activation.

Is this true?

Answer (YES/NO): NO